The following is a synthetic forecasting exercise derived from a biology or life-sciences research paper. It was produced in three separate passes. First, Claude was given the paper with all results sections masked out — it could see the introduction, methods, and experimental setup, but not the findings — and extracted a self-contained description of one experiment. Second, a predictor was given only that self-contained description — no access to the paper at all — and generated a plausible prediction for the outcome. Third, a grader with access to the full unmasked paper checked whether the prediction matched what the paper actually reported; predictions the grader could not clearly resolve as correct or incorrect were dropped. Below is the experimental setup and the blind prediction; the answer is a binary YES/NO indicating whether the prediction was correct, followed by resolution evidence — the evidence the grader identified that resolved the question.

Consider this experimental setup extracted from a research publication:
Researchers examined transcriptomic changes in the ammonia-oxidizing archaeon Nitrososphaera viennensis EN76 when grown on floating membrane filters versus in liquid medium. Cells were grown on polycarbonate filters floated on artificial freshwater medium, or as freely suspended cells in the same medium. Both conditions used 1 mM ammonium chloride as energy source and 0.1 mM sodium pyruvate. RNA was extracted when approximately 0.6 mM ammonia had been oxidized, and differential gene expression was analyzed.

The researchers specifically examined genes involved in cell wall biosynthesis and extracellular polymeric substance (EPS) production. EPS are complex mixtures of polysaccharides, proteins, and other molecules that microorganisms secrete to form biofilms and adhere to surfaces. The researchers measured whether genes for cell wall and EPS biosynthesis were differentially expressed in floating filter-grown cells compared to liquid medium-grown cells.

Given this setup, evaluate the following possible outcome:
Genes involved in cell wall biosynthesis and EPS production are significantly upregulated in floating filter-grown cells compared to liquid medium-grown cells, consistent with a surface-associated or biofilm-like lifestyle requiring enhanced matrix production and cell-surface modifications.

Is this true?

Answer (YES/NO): YES